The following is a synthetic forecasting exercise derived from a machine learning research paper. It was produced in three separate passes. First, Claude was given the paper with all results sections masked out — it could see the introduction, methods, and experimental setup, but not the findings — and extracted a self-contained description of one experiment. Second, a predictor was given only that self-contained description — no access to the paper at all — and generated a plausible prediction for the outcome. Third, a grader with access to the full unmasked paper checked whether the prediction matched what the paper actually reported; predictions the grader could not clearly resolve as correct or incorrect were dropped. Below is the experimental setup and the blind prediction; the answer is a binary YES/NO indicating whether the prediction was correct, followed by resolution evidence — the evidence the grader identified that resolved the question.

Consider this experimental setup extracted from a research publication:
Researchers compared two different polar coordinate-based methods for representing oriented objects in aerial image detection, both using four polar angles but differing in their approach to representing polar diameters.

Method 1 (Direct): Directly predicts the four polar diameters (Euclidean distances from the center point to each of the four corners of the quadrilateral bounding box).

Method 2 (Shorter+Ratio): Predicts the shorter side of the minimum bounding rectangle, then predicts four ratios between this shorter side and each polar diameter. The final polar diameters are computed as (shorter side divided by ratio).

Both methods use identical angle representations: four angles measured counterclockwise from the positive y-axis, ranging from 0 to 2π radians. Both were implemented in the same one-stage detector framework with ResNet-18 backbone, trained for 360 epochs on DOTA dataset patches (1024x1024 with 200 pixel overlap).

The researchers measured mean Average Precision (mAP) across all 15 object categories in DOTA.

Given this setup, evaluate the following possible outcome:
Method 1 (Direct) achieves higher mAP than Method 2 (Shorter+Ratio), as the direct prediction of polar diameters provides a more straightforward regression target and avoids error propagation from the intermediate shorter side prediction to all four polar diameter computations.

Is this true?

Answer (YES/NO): NO